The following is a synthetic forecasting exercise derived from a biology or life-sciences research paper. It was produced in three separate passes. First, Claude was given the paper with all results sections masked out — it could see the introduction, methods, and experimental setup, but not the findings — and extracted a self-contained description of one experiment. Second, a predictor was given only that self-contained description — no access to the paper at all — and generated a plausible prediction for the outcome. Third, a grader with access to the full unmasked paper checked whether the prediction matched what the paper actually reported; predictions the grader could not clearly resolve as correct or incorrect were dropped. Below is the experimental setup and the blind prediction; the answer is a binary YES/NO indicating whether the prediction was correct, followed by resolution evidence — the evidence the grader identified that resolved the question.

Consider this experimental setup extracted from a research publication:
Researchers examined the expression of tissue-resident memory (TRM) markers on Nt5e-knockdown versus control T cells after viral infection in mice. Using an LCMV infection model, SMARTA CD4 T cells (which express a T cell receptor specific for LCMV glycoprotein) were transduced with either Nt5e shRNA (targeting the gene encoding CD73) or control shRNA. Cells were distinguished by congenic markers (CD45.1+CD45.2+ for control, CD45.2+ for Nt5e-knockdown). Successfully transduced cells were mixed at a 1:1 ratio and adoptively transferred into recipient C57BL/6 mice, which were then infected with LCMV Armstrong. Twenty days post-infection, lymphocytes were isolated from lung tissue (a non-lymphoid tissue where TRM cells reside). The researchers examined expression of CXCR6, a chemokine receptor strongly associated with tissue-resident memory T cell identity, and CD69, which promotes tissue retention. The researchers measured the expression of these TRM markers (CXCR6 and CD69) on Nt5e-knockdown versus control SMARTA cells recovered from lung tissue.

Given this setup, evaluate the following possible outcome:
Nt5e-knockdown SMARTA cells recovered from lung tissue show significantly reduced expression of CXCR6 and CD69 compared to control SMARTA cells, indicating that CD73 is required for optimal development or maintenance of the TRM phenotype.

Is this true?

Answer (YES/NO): YES